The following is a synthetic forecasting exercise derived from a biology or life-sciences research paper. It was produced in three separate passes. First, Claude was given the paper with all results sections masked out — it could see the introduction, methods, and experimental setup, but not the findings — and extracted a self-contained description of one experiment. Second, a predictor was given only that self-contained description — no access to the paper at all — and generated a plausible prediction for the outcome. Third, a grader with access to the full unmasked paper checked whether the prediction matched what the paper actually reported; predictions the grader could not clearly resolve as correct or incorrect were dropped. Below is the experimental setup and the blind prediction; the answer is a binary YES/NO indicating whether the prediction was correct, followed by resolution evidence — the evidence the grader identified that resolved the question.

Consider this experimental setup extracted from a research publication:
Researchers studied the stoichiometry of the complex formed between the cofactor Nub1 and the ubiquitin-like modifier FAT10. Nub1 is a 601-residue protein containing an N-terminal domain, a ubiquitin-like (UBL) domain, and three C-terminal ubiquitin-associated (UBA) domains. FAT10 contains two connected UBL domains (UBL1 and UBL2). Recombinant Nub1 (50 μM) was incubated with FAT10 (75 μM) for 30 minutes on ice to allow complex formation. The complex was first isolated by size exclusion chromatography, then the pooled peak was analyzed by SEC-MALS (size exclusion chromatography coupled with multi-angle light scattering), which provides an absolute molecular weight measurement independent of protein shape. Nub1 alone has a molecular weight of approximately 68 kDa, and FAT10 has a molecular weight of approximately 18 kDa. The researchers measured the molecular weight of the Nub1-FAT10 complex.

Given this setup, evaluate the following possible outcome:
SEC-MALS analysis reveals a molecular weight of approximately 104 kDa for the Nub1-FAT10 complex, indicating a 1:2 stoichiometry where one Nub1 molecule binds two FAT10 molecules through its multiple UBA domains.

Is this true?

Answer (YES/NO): NO